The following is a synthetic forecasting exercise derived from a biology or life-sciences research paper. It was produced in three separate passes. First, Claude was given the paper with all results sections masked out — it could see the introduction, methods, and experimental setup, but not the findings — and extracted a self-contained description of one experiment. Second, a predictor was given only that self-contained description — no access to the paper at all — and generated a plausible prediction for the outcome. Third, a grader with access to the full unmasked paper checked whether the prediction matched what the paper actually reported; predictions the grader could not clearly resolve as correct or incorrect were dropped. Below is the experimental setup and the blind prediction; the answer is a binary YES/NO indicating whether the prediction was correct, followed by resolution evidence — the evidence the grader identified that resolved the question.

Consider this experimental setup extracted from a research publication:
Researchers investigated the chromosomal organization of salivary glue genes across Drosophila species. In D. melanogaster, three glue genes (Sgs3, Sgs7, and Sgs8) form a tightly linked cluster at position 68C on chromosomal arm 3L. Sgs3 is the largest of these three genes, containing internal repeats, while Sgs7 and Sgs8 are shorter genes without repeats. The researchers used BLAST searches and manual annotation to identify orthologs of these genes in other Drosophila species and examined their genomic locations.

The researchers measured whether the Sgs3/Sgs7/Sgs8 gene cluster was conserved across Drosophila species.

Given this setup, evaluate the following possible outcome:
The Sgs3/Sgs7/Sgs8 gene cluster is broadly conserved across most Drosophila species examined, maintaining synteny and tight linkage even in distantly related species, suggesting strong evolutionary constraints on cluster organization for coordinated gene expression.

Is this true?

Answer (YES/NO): NO